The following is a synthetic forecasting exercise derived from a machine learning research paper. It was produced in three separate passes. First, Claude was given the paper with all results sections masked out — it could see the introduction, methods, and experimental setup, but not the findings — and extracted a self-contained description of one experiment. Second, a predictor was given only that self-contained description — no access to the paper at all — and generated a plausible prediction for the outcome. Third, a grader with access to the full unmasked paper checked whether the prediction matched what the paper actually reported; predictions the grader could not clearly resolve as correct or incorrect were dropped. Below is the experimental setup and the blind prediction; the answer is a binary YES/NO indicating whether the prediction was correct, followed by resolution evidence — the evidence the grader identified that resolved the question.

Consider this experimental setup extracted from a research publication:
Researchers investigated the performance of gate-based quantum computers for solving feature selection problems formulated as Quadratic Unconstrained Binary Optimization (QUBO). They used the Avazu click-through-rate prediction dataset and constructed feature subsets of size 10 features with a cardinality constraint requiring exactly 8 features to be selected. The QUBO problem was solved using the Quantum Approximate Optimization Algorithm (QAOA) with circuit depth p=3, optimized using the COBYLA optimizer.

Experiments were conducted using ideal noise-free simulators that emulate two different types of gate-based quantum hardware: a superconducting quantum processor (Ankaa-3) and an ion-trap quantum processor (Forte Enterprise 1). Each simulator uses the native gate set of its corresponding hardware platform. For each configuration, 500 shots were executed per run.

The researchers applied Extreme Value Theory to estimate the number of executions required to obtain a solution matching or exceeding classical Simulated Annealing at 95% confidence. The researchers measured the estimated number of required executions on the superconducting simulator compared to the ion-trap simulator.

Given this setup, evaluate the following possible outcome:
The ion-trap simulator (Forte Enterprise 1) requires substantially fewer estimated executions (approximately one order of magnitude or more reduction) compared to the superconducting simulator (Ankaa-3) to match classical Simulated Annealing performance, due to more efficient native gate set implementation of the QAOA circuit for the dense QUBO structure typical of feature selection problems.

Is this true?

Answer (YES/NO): NO